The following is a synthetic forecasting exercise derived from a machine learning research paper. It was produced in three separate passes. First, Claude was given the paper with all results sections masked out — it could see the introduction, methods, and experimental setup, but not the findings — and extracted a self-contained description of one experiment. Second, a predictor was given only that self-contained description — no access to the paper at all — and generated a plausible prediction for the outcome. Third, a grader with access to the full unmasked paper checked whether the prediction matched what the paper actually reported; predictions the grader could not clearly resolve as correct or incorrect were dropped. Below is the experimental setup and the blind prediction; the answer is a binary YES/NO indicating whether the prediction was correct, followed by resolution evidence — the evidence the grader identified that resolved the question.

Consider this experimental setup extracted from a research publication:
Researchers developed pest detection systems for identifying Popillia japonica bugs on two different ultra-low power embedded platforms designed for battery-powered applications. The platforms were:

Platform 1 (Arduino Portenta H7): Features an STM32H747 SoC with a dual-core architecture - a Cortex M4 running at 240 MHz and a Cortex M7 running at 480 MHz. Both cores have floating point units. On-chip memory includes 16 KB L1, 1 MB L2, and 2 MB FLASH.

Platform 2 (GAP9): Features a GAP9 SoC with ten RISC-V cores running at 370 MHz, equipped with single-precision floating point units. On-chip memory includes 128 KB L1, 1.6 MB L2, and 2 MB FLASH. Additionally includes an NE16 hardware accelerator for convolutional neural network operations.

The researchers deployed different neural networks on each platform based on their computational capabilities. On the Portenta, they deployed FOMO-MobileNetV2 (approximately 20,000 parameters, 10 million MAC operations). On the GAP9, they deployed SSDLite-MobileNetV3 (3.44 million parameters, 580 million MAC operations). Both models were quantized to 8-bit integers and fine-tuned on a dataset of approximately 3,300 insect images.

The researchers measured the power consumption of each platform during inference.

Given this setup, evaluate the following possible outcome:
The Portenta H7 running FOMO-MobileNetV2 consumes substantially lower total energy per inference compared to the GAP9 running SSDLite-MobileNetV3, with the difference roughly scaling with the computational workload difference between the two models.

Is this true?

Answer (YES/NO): NO